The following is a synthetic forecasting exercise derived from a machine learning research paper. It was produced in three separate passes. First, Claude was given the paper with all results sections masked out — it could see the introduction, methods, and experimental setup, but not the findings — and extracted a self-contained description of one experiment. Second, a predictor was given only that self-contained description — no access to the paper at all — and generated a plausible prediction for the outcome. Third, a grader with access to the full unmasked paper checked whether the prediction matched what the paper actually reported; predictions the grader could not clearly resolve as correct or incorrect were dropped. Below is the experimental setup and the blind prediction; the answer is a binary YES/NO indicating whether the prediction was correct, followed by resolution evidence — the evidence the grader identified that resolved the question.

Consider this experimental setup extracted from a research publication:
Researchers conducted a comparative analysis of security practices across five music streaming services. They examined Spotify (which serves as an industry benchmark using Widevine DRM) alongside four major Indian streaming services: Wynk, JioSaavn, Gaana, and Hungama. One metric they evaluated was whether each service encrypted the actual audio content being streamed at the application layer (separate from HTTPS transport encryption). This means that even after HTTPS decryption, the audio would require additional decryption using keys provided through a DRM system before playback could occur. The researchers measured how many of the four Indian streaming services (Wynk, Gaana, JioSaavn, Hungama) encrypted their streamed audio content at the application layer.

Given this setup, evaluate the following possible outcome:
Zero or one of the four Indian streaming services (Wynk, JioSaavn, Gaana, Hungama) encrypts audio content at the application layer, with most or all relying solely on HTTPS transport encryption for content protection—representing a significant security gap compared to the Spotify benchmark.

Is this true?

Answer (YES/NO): YES